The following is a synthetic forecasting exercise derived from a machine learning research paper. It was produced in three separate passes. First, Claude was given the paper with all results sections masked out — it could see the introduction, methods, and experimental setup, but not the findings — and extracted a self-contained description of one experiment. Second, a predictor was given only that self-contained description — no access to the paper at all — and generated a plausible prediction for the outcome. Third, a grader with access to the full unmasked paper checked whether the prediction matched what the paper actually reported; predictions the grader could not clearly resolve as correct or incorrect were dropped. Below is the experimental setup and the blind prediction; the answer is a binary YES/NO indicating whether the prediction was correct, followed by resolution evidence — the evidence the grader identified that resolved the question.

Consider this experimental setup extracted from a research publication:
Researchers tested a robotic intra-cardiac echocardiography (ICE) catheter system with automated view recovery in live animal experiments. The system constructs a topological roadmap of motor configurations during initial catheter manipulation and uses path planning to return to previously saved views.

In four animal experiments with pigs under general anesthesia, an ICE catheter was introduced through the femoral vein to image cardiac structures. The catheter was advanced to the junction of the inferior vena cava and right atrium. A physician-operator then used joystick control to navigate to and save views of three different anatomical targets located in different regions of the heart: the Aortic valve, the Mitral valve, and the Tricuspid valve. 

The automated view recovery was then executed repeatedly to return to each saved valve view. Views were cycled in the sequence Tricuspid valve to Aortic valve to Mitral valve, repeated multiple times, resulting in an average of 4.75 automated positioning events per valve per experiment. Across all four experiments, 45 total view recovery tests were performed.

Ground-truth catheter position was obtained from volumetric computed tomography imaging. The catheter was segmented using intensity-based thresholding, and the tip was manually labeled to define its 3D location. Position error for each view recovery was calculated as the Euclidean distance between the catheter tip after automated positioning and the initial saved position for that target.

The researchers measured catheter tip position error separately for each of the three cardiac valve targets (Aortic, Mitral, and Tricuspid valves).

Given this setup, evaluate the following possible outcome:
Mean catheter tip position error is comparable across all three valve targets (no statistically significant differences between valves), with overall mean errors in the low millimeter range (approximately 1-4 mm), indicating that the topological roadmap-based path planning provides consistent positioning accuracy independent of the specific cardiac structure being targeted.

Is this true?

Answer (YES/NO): YES